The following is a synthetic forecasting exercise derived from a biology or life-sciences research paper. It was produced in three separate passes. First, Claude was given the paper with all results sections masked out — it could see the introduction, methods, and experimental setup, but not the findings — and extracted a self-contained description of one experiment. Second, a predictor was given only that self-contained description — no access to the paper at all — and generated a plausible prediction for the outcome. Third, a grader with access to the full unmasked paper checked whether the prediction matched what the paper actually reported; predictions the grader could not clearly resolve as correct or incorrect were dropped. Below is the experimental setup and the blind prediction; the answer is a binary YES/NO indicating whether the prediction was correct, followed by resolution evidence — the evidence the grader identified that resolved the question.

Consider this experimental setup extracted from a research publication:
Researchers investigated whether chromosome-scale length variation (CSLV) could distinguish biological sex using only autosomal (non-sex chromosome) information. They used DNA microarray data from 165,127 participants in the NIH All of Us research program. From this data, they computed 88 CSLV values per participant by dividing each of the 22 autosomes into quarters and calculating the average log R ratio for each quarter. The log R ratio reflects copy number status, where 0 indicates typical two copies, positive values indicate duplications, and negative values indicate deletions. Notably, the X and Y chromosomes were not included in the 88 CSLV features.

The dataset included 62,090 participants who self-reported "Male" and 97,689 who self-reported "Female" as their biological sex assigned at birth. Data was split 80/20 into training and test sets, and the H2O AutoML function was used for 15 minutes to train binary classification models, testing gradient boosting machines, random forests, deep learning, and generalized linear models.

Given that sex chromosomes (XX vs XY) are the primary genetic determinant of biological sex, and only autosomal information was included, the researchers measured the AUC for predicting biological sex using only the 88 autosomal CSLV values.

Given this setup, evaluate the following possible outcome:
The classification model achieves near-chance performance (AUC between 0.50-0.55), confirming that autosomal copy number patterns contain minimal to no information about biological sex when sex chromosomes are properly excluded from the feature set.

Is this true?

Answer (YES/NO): NO